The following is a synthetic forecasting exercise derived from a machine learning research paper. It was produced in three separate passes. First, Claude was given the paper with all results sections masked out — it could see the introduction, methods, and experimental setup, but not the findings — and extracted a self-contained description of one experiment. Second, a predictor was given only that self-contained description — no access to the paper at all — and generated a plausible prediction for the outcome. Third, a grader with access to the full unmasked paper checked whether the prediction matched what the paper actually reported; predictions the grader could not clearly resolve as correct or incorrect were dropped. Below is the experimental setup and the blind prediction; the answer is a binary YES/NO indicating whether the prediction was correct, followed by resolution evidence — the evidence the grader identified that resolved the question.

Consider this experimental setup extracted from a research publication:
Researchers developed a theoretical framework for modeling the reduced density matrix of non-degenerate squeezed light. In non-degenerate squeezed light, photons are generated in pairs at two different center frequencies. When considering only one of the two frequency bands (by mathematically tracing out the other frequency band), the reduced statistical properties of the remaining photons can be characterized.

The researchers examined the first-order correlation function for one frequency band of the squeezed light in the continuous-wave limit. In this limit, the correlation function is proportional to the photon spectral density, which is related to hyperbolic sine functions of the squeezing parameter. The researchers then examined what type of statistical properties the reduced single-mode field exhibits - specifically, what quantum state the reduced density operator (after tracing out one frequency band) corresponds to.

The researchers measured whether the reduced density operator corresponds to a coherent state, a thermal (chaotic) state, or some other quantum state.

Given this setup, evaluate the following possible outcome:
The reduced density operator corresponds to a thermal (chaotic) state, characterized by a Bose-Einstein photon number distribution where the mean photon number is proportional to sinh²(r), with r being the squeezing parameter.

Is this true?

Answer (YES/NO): YES